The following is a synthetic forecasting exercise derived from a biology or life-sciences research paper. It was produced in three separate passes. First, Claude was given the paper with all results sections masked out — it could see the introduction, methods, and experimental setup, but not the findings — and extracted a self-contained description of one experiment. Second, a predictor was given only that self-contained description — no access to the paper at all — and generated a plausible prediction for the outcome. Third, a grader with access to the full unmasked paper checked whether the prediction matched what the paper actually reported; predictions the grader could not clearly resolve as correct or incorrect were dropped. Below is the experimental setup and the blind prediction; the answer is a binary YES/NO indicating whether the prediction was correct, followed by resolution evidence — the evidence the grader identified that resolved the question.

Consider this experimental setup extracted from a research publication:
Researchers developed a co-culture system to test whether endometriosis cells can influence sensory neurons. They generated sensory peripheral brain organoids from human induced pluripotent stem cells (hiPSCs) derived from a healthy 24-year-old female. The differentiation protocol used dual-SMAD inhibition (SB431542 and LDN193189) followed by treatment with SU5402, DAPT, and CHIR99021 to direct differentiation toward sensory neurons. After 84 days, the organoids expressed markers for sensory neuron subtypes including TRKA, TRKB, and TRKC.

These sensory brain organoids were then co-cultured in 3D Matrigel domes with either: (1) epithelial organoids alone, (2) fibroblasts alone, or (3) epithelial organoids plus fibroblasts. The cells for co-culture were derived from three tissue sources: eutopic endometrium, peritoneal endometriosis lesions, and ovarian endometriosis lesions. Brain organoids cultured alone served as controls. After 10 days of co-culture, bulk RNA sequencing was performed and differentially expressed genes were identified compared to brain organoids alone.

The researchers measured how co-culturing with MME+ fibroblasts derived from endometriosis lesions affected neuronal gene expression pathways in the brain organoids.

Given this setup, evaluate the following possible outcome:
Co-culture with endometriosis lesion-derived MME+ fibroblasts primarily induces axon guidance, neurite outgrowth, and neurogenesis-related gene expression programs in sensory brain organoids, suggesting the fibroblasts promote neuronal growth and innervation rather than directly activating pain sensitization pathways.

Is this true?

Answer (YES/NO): NO